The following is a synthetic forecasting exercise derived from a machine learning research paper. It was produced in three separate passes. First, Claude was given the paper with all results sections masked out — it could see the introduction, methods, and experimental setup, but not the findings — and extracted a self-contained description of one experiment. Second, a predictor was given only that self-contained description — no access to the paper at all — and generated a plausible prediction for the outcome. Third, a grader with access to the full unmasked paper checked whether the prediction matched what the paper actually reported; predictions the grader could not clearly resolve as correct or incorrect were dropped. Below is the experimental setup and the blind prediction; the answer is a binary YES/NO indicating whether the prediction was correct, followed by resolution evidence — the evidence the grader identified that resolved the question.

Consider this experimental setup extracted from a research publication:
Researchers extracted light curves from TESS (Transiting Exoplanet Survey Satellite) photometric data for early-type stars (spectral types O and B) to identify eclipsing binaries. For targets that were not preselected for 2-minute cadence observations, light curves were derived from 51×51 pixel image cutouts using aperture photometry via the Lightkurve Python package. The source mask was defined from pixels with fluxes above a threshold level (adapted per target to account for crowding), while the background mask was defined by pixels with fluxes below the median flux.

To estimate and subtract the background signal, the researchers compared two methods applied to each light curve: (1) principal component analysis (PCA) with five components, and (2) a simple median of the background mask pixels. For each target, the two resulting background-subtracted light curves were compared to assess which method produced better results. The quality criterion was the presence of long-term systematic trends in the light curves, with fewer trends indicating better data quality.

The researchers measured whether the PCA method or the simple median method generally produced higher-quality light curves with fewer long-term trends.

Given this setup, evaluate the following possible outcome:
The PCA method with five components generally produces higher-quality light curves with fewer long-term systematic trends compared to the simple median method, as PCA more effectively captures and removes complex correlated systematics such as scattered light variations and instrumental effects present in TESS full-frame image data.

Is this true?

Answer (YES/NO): YES